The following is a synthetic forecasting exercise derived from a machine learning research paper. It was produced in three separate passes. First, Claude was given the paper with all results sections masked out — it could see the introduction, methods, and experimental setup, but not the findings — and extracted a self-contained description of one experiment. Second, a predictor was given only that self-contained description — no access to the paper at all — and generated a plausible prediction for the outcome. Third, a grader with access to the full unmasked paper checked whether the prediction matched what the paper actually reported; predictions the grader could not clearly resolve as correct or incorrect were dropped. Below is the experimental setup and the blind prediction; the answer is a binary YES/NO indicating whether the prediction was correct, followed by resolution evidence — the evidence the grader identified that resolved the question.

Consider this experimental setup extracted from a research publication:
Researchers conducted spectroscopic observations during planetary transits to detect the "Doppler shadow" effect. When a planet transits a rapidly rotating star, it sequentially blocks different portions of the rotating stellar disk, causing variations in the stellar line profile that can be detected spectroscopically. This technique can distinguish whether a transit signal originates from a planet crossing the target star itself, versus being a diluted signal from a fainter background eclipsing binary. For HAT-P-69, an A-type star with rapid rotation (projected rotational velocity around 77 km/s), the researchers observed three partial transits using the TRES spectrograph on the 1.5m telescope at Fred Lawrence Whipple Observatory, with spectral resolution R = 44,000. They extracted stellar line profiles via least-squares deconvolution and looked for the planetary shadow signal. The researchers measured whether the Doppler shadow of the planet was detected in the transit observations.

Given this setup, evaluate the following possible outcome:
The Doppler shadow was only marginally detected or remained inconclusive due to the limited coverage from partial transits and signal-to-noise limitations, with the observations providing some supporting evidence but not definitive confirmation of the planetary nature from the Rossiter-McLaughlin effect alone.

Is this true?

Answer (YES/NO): NO